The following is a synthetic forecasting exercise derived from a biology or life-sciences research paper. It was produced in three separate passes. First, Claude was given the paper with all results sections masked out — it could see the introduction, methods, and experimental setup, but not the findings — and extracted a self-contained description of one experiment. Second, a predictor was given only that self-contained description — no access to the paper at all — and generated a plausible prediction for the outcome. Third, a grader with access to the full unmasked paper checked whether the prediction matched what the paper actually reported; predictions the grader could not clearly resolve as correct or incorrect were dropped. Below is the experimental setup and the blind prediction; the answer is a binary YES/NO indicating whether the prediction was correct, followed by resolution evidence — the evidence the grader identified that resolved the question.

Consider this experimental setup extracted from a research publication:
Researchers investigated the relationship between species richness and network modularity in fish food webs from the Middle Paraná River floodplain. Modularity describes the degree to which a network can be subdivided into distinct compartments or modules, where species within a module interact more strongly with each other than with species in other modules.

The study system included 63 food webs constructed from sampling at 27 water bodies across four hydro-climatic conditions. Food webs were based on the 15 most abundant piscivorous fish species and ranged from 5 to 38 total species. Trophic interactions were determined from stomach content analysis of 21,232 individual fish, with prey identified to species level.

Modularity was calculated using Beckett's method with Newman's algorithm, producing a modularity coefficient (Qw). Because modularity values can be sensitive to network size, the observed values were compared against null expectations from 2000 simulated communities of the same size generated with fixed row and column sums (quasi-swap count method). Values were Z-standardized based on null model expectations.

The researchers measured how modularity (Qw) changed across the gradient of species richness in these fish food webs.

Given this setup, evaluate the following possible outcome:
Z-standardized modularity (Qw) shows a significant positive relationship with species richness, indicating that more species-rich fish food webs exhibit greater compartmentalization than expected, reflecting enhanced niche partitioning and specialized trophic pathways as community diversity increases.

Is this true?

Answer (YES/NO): YES